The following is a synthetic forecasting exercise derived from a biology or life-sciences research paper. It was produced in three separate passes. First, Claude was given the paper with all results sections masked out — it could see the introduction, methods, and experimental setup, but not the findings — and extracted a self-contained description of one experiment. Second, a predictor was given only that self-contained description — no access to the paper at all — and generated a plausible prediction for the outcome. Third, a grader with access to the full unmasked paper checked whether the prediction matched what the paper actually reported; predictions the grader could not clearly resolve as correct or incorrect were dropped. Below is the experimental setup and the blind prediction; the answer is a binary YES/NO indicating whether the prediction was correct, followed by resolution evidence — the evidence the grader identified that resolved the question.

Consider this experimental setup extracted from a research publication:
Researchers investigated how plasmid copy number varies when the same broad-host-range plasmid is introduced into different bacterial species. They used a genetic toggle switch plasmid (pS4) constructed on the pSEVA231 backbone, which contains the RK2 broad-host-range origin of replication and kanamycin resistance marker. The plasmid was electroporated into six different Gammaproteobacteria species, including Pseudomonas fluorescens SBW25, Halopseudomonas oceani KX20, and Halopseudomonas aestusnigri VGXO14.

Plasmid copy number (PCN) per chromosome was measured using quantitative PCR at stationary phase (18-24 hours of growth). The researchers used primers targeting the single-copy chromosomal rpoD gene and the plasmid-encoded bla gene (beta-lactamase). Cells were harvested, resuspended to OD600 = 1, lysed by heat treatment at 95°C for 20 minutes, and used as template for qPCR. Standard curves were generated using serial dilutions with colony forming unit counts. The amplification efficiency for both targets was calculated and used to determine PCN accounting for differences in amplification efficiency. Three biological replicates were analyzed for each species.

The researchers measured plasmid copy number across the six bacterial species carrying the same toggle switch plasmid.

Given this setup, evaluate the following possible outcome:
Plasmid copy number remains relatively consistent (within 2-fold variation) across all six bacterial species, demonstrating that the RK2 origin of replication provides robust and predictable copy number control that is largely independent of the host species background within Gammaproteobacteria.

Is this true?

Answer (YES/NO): NO